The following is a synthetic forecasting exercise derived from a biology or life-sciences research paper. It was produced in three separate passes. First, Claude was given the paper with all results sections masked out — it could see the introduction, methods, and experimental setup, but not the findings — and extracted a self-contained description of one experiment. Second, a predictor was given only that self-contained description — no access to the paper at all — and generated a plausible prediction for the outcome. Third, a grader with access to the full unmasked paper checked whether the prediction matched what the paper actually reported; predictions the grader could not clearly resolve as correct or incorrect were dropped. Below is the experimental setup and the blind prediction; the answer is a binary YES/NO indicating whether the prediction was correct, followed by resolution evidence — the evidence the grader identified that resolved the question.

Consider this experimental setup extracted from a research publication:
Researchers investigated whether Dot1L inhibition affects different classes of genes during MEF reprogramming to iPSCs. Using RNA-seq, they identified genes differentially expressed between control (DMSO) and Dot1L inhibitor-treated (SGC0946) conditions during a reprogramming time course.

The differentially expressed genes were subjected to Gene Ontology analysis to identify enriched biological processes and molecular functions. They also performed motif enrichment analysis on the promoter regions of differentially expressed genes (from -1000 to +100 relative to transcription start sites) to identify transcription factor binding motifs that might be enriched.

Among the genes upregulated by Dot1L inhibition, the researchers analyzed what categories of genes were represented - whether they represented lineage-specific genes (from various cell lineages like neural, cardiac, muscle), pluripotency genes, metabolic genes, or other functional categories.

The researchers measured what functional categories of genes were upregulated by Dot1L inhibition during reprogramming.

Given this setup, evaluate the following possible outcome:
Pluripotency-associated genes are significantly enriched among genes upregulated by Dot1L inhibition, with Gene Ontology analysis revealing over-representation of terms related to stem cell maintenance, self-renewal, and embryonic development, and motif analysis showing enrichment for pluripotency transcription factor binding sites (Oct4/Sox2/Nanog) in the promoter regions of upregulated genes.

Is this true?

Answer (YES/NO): NO